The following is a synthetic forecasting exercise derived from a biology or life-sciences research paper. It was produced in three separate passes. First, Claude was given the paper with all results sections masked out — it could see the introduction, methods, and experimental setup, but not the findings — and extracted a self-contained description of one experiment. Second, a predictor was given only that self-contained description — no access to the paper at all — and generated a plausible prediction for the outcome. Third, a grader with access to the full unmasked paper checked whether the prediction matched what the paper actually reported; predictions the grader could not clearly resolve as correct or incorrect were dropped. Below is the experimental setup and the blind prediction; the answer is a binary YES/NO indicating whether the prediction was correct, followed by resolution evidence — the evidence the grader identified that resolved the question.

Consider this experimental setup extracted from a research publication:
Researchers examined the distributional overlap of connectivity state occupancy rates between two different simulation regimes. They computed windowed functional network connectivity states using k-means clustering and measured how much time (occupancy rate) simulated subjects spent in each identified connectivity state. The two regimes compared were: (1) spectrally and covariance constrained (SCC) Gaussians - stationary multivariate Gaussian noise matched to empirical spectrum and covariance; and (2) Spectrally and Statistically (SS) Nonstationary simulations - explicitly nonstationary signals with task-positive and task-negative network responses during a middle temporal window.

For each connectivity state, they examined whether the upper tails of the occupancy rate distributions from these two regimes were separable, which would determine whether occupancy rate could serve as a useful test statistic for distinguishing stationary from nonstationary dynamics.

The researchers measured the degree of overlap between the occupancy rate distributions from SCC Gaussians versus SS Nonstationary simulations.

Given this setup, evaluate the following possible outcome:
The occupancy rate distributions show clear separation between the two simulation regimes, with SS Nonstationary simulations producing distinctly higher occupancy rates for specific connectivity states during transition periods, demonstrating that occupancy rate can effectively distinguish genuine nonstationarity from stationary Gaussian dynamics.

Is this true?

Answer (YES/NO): NO